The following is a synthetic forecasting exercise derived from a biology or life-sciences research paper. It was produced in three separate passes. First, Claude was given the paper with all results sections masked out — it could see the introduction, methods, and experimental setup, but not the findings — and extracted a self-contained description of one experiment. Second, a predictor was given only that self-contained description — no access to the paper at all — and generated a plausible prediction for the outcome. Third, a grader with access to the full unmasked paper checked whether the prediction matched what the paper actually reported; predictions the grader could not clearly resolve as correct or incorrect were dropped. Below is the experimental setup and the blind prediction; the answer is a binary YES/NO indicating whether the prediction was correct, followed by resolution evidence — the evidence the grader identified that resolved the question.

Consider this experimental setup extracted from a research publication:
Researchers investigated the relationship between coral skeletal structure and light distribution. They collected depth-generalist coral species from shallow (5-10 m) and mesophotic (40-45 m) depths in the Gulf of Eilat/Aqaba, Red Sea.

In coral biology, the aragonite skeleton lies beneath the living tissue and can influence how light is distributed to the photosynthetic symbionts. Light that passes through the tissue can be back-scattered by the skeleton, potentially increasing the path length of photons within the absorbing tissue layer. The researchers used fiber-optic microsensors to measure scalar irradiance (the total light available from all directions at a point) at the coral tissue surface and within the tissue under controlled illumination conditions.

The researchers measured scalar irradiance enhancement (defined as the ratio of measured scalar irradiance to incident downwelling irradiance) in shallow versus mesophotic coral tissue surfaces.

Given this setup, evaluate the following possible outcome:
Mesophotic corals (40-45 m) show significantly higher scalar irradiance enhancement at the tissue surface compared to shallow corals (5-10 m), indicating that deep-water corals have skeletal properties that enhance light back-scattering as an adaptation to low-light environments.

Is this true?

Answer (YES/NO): NO